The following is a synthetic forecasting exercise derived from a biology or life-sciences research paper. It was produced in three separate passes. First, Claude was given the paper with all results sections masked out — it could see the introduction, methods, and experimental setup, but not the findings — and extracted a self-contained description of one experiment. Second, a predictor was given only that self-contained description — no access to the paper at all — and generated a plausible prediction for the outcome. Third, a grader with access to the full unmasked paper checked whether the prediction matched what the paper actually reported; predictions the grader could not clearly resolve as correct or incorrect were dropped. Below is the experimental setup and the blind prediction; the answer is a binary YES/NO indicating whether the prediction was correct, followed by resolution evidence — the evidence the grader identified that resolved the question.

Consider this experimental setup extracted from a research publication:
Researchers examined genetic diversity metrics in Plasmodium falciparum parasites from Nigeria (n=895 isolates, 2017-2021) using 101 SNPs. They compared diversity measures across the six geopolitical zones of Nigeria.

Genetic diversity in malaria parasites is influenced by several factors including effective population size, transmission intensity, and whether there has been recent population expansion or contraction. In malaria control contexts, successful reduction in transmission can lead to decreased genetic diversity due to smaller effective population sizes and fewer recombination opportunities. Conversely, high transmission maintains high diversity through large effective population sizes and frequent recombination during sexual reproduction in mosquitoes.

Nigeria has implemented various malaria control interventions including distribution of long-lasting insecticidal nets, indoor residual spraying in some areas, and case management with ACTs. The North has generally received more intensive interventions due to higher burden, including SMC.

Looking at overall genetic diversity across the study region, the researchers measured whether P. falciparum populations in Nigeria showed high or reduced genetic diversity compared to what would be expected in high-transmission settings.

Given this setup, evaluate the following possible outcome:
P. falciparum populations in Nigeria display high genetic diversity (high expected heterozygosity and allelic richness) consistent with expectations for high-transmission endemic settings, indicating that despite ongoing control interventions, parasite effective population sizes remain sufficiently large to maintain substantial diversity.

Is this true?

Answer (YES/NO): YES